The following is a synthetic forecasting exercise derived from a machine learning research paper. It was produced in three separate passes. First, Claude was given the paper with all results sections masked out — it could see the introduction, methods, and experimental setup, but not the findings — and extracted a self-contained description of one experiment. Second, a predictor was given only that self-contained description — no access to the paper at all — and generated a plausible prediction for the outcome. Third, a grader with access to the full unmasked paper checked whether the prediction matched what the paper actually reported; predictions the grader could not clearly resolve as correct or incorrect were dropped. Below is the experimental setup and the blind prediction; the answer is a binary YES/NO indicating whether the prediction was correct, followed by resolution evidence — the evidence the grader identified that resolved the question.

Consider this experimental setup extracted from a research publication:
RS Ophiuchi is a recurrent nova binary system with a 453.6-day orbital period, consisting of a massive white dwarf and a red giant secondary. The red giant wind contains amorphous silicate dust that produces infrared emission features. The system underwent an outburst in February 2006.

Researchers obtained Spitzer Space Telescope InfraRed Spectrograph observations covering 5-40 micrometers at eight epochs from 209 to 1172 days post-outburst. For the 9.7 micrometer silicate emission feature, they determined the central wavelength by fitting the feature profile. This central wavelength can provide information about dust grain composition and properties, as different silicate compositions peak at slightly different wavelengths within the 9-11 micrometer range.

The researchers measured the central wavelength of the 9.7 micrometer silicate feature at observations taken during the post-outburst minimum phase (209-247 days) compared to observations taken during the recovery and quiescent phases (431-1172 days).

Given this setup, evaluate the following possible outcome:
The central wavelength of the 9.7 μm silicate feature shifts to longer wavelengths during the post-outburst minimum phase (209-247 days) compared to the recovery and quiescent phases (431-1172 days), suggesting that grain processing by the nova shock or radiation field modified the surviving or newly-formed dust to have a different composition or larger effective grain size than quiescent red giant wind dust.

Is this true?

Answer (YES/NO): YES